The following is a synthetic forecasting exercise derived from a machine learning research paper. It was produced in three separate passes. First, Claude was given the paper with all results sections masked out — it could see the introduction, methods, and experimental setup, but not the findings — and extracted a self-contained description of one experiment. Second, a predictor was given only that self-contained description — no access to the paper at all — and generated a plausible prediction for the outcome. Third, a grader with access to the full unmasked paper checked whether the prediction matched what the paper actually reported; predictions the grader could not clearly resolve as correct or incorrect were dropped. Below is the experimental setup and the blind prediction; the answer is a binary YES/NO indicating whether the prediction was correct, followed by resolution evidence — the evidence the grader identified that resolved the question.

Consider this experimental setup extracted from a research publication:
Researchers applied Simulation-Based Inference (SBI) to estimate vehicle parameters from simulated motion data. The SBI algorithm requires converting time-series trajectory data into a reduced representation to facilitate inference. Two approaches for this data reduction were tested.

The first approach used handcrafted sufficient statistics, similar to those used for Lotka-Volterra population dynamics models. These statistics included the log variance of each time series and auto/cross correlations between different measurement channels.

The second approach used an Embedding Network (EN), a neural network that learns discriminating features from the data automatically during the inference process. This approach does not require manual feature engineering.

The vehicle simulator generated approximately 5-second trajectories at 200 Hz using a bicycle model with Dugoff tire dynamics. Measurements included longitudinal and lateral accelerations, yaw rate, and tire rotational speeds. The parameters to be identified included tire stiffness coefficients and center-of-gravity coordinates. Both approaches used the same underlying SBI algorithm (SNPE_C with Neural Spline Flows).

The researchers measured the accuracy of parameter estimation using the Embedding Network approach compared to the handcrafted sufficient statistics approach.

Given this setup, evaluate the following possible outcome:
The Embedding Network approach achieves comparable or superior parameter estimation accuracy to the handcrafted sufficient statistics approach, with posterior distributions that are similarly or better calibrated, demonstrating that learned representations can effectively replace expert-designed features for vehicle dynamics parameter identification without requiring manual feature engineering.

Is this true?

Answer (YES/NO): YES